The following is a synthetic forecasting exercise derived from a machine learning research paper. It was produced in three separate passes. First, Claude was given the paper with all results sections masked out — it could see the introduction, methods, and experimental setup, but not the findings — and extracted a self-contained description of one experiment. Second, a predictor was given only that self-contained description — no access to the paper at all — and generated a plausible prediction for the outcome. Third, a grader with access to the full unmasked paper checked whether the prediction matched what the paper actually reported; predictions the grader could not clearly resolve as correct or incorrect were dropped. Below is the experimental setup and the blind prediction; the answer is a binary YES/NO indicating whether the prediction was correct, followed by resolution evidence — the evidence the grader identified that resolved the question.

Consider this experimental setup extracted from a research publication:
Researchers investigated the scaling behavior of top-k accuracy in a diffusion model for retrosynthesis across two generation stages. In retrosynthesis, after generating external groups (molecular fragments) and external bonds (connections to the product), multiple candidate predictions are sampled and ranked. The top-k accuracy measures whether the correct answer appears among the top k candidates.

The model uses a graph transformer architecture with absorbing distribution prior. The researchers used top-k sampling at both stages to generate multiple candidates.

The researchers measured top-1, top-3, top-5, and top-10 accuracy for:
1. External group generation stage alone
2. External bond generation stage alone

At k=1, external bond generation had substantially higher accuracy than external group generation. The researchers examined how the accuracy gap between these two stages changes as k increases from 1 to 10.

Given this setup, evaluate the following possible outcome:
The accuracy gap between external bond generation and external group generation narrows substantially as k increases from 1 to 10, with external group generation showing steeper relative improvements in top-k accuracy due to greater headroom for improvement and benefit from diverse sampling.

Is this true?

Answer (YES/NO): YES